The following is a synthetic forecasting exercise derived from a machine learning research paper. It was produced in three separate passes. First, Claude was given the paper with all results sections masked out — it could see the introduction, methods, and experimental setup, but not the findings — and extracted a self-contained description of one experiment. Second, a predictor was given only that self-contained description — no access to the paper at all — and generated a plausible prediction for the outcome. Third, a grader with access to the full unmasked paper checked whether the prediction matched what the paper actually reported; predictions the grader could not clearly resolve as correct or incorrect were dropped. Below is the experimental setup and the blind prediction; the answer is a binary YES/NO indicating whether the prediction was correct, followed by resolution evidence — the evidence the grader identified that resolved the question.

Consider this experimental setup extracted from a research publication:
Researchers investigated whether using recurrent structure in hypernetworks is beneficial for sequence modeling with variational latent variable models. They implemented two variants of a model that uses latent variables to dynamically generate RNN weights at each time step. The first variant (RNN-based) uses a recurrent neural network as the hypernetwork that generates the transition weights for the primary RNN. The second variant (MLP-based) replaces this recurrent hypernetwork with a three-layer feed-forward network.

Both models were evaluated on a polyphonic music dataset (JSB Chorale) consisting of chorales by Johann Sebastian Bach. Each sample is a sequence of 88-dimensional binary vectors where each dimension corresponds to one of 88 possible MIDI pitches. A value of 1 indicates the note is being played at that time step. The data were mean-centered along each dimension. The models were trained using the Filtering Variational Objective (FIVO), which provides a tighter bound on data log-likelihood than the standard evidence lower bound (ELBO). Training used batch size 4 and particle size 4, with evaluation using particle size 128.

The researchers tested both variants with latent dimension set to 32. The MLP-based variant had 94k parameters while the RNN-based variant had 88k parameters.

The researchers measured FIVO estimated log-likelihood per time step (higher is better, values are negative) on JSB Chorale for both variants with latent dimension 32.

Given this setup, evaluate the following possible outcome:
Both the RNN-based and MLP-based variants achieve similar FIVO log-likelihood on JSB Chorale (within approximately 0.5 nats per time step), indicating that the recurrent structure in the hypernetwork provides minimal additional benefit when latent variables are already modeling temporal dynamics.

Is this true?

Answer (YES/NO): NO